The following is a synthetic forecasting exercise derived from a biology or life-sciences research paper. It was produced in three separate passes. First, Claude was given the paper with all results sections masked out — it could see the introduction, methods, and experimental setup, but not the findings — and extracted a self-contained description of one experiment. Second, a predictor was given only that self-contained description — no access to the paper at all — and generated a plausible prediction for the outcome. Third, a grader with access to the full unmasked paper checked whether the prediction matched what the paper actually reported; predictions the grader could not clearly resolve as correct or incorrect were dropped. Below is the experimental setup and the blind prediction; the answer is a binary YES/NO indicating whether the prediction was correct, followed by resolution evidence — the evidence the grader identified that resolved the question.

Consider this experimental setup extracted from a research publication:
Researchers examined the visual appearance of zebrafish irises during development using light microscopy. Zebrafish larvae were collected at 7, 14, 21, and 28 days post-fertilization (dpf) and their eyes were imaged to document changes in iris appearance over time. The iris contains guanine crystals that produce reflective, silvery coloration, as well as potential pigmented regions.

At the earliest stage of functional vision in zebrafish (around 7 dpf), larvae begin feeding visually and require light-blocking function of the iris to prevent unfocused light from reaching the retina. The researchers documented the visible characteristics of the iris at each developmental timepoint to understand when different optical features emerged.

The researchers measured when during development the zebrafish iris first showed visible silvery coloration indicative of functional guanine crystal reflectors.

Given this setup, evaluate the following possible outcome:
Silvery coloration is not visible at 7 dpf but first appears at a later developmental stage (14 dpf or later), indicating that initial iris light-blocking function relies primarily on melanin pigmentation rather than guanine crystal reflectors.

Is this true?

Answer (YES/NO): NO